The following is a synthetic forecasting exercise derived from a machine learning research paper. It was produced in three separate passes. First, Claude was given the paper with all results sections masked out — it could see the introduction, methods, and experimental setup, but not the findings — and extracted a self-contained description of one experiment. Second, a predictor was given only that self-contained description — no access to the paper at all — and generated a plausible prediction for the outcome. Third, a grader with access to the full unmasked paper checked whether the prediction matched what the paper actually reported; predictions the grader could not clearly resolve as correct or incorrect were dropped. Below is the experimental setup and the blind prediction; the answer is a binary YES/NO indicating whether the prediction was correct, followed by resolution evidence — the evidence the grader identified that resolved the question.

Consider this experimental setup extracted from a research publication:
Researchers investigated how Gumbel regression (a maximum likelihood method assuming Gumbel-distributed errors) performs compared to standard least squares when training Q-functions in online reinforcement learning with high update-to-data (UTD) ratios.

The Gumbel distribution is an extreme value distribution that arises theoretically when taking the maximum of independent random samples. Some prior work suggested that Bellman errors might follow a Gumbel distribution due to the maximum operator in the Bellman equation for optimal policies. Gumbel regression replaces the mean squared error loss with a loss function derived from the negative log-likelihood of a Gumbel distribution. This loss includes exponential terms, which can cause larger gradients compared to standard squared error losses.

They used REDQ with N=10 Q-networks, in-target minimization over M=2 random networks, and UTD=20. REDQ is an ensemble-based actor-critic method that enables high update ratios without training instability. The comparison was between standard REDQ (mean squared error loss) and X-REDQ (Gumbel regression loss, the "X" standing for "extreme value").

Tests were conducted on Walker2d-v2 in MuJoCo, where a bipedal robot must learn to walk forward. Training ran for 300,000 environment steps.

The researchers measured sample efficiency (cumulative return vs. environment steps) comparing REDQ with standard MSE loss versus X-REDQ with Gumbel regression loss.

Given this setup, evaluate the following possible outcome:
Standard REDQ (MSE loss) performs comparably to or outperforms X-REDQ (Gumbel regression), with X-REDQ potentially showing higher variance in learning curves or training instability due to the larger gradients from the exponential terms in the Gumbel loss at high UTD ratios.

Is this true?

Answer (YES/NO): YES